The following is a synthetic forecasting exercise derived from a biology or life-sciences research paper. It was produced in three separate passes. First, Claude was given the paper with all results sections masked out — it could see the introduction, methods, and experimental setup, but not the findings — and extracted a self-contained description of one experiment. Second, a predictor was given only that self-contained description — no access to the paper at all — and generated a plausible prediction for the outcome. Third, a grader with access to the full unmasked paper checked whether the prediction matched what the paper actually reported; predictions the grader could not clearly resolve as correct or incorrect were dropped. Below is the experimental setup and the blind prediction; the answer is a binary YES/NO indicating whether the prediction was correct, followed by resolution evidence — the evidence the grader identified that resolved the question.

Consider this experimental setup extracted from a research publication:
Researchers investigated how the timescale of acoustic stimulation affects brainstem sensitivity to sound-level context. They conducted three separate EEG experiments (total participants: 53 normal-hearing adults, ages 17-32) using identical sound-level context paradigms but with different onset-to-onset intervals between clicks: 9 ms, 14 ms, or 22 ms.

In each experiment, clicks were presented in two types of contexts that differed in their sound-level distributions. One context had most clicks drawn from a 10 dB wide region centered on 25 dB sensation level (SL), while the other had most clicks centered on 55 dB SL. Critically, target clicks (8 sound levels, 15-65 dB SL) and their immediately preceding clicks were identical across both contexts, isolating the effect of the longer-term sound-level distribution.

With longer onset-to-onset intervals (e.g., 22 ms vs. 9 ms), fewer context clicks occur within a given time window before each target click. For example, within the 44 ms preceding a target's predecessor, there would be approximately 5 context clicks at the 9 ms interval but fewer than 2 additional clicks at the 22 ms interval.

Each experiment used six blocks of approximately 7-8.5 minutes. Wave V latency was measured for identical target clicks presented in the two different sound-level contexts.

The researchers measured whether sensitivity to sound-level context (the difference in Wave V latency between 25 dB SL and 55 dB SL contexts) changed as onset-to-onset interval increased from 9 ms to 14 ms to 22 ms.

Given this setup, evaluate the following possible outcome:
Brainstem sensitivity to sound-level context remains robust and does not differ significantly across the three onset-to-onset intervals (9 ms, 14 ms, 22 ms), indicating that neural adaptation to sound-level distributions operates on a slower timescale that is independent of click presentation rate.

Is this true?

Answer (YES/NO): NO